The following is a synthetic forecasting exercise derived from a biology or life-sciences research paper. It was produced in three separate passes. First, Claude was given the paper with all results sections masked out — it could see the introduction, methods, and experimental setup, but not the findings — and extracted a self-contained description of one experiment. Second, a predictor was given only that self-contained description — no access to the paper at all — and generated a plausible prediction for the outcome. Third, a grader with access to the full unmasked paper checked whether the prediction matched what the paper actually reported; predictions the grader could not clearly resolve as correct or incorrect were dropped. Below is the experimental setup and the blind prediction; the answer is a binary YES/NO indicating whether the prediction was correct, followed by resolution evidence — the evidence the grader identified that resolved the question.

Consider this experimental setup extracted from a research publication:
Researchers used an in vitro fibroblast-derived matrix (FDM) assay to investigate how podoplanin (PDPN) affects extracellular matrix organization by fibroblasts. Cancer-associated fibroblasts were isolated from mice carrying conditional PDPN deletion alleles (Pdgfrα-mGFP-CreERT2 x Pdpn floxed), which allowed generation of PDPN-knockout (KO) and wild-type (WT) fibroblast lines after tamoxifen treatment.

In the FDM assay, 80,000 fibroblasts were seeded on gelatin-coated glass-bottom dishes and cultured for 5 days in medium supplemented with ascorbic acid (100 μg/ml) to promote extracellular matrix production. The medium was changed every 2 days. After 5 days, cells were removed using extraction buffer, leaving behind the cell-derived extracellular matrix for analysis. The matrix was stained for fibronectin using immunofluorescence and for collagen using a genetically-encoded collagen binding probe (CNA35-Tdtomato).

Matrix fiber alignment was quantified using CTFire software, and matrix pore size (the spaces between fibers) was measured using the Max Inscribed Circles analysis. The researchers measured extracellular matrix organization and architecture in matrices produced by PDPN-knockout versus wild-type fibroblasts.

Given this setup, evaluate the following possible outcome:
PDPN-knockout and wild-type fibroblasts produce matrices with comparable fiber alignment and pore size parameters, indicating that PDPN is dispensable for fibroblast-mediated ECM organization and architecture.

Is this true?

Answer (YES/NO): NO